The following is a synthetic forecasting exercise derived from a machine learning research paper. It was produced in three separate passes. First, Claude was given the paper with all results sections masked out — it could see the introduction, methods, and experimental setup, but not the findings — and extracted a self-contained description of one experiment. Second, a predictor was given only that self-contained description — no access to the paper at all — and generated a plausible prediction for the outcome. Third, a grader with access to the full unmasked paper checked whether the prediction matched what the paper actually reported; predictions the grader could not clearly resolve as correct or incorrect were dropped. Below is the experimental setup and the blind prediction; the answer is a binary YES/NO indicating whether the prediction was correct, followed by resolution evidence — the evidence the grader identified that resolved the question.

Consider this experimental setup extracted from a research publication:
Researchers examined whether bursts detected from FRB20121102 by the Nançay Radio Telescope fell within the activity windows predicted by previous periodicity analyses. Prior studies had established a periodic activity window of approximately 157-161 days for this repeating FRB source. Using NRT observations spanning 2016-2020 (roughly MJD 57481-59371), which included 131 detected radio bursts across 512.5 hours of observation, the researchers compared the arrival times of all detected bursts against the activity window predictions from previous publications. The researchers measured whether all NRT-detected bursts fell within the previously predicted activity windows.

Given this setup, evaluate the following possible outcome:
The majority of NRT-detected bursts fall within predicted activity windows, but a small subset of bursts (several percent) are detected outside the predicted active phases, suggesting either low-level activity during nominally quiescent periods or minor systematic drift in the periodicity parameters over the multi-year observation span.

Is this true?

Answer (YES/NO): YES